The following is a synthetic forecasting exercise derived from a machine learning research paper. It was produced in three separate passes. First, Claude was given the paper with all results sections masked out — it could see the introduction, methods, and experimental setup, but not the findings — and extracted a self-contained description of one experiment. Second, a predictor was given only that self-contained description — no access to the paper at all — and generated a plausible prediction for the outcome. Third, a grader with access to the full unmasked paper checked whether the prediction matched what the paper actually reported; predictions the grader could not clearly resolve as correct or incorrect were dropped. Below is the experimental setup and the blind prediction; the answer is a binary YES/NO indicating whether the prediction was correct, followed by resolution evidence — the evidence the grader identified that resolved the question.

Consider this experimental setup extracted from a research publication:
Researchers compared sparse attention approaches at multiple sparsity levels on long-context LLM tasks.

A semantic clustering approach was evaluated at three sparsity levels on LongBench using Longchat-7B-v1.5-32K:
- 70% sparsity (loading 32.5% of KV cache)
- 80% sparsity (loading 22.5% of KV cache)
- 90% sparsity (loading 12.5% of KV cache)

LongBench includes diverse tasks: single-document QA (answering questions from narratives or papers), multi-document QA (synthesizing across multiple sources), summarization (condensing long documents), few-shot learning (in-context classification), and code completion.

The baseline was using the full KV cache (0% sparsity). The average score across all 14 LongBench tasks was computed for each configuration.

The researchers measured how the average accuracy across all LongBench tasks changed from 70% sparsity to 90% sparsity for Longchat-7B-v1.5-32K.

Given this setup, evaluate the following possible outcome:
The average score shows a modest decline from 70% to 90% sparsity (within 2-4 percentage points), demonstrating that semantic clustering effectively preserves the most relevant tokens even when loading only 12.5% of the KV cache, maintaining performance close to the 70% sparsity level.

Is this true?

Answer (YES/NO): NO